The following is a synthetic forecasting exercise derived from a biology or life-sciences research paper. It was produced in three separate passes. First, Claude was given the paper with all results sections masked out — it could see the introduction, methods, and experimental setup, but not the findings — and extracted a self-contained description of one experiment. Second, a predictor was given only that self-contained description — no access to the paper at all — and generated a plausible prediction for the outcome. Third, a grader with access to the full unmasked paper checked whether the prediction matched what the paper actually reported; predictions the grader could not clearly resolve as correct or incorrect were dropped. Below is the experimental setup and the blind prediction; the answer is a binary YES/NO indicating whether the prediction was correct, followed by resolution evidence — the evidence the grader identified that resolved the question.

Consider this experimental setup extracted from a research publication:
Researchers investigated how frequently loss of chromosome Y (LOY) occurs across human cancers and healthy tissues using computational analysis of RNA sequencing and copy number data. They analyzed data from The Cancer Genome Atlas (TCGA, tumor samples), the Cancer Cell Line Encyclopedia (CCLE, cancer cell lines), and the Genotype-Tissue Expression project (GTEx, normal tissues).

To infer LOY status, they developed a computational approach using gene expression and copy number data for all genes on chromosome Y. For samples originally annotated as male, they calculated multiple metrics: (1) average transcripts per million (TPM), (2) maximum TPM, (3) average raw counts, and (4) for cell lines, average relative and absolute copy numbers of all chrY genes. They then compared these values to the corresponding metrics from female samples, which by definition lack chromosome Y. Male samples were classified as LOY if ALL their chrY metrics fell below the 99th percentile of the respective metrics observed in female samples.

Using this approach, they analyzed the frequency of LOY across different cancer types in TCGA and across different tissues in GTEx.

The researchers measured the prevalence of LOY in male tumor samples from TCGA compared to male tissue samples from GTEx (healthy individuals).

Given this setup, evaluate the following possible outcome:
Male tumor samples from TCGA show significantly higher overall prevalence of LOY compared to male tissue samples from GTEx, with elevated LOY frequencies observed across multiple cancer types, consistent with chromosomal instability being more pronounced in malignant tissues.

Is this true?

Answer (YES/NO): NO